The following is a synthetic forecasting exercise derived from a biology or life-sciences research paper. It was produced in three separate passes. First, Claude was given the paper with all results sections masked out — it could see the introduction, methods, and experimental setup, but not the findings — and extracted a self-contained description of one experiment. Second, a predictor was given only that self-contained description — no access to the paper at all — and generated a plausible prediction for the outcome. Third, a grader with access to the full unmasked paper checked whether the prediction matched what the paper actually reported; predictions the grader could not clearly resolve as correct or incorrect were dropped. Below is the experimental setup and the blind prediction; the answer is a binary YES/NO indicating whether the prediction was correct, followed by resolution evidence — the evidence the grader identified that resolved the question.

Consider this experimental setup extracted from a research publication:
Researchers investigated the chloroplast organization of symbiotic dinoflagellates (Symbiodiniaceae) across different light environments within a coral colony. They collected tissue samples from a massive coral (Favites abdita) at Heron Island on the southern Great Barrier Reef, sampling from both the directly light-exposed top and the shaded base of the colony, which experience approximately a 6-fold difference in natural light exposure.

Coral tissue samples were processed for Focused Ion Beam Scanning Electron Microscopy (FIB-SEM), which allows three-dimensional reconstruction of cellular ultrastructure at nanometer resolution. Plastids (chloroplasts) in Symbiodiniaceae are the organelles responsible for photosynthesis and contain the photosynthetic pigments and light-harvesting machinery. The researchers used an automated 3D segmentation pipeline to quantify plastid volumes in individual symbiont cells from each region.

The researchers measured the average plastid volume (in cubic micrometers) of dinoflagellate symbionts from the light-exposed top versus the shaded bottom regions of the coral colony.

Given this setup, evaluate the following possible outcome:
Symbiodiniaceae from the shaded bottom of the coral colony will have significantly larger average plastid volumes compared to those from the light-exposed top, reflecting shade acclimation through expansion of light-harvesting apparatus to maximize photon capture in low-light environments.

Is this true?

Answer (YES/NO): NO